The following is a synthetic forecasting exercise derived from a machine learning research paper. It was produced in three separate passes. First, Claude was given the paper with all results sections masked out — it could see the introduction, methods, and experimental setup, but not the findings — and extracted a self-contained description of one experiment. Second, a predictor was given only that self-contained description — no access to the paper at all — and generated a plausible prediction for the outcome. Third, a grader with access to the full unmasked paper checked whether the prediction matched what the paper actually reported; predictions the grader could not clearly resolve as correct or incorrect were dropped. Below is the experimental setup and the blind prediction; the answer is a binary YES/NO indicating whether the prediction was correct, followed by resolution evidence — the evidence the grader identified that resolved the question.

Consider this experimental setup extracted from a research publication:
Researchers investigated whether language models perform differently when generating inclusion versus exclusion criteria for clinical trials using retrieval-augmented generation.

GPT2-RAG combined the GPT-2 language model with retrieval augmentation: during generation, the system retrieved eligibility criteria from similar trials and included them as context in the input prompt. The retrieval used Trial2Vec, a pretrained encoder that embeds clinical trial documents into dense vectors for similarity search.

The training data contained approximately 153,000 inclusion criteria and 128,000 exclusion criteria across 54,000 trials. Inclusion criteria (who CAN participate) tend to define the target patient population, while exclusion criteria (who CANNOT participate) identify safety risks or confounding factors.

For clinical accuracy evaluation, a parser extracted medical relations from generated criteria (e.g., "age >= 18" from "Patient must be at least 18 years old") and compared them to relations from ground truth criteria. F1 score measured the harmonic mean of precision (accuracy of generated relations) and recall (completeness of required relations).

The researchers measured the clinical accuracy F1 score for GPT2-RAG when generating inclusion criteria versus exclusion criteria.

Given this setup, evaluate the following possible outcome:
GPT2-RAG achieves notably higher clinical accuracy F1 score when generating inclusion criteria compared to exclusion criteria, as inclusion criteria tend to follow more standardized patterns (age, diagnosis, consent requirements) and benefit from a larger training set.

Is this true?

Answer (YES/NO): YES